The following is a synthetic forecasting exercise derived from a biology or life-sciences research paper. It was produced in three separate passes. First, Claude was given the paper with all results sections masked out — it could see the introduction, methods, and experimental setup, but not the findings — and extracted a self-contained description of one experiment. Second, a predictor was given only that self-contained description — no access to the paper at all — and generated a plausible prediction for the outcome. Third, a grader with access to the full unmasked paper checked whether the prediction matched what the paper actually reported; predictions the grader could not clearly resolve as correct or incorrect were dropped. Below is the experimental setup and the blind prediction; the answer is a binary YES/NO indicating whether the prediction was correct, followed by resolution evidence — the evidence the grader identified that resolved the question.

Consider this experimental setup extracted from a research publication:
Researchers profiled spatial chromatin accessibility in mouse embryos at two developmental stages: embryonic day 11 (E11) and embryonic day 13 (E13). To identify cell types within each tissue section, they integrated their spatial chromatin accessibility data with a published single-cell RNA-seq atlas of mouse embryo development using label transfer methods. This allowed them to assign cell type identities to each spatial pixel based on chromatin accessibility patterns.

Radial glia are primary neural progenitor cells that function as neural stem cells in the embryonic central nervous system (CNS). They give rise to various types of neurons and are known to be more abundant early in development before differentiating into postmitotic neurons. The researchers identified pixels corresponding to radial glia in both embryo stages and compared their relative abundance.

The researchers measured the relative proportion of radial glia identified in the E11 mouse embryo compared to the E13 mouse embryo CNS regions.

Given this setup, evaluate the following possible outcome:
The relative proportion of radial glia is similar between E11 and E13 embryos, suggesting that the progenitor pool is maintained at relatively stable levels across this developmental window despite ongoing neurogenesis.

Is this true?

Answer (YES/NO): NO